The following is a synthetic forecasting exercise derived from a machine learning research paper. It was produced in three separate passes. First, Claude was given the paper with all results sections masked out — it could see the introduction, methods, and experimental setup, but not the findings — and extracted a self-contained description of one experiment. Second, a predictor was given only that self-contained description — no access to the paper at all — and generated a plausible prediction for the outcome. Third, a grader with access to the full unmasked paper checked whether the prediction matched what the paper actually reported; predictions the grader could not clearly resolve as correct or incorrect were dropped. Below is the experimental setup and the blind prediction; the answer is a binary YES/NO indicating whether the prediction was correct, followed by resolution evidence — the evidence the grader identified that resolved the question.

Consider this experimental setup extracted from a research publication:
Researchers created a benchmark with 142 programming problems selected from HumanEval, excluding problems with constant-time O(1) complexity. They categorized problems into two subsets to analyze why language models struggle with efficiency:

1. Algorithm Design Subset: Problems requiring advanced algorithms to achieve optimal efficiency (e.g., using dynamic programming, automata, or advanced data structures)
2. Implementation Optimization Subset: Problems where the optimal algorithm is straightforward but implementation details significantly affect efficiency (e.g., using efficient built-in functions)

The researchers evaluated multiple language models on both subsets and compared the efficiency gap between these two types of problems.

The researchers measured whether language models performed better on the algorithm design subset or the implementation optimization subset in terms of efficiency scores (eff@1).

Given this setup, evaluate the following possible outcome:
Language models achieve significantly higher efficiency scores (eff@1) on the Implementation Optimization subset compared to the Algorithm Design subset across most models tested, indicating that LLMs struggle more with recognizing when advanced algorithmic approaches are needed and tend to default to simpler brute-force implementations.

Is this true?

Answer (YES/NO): YES